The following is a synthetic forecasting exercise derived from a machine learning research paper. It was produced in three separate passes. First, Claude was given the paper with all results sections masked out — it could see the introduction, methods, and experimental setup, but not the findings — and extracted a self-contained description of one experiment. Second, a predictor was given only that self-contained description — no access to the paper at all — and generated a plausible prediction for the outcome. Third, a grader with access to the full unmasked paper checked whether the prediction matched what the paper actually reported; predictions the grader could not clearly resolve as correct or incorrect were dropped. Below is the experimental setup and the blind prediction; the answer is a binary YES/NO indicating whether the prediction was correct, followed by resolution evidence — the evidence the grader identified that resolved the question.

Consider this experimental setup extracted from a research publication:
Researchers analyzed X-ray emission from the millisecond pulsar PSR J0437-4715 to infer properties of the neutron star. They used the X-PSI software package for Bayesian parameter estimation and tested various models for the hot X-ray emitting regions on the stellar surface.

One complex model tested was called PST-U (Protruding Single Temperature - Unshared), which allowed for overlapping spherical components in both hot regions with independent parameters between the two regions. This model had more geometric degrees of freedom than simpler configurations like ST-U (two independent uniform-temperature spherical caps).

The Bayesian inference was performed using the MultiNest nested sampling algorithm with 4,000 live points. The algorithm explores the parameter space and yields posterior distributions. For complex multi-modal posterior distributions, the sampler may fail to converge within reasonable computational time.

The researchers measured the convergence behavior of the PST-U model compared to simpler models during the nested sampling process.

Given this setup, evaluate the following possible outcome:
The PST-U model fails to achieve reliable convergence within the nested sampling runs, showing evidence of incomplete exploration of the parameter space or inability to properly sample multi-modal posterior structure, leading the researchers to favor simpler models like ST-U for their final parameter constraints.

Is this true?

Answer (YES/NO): YES